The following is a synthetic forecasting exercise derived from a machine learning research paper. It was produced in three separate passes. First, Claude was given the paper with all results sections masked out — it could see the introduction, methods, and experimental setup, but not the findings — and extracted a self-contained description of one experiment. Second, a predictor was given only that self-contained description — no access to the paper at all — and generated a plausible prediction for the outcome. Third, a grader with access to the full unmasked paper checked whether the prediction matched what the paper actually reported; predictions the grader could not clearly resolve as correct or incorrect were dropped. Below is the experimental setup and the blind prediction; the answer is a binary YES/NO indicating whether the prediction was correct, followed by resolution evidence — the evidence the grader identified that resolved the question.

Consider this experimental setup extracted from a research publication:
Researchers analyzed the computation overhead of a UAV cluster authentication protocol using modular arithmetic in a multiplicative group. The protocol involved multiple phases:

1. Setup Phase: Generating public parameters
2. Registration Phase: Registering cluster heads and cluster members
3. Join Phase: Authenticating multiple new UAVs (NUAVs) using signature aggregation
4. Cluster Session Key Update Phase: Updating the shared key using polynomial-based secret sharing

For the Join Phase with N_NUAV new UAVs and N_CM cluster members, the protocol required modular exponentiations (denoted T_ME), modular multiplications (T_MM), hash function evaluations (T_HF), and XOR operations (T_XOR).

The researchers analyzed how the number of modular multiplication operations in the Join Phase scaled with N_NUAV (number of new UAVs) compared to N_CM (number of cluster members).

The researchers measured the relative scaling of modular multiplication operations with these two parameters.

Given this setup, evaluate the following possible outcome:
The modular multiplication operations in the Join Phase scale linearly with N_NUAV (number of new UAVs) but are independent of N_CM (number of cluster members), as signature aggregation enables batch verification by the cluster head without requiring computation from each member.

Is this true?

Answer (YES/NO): NO